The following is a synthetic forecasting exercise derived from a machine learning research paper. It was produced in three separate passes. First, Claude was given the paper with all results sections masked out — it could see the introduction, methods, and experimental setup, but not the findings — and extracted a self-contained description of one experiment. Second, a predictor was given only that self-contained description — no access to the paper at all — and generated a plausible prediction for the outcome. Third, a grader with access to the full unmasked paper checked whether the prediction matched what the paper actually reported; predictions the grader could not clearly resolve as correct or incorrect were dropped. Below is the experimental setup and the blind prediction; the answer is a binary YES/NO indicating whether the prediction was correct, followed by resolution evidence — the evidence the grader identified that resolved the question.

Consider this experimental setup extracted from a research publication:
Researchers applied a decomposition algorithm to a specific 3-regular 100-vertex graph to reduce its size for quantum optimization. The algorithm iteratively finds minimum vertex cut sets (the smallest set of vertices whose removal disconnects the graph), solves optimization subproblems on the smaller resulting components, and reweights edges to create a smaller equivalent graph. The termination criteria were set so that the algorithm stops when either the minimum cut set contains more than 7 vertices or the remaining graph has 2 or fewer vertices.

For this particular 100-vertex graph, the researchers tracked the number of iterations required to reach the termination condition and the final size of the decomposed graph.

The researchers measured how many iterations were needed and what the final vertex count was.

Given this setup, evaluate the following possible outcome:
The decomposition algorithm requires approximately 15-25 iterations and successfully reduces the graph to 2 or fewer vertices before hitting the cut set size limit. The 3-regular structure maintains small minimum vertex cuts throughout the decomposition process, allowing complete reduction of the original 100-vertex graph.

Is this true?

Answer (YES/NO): NO